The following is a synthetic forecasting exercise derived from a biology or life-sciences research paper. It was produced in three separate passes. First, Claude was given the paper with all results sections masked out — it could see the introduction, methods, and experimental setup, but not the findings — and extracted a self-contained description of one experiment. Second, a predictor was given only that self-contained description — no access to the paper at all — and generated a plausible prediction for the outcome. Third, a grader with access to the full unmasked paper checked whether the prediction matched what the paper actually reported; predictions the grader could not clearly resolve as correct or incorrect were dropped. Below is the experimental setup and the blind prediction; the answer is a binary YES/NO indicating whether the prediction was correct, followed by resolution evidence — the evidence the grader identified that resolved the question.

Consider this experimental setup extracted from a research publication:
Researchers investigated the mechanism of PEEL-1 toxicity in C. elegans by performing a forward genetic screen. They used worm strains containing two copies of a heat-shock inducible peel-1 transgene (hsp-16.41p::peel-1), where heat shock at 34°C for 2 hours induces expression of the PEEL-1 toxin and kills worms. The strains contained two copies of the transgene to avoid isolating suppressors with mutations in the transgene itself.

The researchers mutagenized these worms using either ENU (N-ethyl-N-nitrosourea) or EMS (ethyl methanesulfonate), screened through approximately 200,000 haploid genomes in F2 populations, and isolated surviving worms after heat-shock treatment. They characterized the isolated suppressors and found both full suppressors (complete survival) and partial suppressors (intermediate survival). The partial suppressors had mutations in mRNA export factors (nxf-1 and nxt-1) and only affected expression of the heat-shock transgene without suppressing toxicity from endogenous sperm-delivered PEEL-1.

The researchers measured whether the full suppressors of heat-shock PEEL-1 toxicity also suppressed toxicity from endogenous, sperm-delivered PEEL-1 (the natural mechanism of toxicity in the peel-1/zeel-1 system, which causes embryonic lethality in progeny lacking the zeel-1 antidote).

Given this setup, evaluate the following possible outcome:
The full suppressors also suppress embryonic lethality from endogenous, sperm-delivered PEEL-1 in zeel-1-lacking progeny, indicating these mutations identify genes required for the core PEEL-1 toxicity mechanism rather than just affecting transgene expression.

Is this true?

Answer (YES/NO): YES